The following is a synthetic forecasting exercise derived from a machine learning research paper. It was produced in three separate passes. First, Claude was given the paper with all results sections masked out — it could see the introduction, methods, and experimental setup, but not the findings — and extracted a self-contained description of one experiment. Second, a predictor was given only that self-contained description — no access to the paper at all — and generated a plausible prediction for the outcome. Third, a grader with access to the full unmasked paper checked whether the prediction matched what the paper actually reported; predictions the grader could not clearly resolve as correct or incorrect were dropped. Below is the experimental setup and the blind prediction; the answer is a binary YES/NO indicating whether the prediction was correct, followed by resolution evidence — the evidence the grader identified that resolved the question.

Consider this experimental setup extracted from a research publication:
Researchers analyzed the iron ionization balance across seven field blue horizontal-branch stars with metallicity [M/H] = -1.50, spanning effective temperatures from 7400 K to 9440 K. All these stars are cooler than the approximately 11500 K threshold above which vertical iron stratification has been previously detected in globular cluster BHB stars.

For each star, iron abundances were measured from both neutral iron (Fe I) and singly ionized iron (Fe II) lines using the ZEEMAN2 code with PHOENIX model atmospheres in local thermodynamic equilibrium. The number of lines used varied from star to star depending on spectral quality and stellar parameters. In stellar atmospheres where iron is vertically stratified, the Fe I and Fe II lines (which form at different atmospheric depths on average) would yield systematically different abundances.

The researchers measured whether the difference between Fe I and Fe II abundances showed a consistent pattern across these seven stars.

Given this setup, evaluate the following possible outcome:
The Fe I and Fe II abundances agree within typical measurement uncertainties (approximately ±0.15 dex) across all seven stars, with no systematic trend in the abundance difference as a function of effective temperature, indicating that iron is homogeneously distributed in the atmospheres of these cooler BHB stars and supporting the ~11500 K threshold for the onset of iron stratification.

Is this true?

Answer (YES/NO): NO